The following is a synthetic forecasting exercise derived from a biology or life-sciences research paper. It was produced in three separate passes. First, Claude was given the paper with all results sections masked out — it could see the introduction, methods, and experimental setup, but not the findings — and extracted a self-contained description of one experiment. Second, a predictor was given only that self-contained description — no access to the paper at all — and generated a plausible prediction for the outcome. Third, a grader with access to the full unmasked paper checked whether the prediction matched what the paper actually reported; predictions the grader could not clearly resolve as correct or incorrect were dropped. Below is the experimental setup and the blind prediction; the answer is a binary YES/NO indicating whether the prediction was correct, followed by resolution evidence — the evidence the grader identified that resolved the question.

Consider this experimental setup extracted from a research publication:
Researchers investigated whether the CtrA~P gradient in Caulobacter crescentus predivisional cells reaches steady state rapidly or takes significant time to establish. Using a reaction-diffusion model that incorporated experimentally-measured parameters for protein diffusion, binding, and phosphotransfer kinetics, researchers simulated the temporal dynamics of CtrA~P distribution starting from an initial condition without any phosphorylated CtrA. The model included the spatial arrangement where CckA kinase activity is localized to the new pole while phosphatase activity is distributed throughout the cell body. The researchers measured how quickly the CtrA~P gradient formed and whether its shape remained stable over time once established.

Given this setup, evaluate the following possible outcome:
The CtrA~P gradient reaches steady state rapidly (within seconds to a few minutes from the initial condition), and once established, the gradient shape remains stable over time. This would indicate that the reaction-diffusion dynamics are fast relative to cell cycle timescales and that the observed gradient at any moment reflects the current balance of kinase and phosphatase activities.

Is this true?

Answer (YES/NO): YES